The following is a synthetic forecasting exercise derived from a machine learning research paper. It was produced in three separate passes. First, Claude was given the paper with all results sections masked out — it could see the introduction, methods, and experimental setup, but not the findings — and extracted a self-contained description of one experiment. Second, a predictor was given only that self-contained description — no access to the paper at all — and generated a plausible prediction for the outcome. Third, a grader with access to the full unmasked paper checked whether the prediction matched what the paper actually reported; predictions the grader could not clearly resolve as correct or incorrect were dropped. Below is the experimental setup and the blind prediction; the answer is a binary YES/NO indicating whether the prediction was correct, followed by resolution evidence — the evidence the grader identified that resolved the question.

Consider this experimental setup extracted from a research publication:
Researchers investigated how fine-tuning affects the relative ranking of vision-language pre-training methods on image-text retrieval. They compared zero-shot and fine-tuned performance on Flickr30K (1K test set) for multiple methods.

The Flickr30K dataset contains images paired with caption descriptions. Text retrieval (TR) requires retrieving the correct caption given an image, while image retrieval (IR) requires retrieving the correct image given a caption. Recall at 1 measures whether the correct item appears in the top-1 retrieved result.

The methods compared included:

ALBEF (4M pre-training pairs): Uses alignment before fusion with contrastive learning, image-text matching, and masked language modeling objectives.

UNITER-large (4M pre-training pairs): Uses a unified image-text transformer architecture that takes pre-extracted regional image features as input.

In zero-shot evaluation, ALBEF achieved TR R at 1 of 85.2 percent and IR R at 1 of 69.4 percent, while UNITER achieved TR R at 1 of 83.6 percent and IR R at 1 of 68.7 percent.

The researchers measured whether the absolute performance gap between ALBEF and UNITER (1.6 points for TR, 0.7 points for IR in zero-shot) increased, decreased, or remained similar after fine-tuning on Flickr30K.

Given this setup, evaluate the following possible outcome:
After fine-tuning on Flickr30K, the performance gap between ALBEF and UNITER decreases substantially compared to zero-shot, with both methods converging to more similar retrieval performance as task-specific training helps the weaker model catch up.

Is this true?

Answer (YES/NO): NO